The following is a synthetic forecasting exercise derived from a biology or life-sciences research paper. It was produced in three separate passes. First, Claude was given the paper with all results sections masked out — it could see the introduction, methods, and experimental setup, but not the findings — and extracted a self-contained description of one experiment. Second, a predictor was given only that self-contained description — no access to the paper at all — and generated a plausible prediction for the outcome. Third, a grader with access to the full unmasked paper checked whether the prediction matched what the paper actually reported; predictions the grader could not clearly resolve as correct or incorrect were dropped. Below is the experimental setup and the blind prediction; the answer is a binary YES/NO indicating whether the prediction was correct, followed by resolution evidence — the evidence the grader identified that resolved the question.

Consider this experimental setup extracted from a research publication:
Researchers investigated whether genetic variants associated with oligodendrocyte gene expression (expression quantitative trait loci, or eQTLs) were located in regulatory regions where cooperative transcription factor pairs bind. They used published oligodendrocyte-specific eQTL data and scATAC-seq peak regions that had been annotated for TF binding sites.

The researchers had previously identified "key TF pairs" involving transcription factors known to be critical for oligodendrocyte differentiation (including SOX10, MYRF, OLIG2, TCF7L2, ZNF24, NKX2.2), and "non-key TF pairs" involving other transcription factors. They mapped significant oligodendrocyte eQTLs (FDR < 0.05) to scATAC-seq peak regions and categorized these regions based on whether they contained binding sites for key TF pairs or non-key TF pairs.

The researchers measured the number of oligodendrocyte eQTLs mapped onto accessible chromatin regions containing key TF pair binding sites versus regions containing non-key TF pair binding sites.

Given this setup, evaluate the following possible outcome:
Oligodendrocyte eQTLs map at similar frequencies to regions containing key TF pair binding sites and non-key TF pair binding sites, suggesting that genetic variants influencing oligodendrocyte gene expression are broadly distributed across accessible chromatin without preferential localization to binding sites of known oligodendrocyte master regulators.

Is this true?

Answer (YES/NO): NO